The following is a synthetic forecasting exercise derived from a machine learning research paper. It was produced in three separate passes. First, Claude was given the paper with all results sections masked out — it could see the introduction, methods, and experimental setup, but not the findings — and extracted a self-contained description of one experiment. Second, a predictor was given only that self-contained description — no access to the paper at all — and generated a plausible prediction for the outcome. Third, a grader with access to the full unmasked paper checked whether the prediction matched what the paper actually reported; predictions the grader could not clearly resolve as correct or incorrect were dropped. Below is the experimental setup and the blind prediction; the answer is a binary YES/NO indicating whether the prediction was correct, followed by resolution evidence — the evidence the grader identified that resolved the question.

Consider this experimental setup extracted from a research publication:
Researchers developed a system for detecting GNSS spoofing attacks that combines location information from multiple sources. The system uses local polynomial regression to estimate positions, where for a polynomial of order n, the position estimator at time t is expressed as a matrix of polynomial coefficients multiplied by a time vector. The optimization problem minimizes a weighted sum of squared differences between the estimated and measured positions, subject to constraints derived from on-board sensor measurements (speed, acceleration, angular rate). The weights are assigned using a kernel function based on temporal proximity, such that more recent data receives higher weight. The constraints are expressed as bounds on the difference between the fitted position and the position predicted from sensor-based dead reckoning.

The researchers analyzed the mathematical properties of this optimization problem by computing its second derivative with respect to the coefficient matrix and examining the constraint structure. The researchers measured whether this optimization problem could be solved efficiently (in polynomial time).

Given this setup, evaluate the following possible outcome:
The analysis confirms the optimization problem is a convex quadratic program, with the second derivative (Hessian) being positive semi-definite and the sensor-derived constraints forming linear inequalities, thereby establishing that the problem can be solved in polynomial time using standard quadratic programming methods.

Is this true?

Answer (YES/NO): YES